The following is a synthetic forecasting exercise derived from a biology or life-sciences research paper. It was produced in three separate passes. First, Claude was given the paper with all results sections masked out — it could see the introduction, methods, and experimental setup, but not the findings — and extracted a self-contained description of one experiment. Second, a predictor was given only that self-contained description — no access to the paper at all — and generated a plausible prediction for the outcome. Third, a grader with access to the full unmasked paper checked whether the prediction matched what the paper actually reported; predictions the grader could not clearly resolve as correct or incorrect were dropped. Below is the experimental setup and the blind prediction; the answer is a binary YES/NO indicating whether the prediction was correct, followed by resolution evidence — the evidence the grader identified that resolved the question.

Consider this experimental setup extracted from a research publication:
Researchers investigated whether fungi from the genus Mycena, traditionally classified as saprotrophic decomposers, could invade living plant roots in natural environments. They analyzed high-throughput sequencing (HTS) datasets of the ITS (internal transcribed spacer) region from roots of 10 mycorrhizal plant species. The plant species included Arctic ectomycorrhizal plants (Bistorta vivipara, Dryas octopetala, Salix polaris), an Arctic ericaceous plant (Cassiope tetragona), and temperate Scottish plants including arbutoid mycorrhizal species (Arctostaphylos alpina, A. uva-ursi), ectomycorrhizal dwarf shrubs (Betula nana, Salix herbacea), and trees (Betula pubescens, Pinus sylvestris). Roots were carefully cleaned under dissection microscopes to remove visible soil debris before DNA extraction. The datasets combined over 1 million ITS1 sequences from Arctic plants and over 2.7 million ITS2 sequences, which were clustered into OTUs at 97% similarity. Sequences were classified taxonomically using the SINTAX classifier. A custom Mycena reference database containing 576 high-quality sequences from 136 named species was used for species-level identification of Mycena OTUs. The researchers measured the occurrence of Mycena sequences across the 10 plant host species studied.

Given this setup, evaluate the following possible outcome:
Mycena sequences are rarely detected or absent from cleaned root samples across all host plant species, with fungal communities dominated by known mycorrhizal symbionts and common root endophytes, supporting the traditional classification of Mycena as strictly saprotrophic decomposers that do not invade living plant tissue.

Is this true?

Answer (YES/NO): NO